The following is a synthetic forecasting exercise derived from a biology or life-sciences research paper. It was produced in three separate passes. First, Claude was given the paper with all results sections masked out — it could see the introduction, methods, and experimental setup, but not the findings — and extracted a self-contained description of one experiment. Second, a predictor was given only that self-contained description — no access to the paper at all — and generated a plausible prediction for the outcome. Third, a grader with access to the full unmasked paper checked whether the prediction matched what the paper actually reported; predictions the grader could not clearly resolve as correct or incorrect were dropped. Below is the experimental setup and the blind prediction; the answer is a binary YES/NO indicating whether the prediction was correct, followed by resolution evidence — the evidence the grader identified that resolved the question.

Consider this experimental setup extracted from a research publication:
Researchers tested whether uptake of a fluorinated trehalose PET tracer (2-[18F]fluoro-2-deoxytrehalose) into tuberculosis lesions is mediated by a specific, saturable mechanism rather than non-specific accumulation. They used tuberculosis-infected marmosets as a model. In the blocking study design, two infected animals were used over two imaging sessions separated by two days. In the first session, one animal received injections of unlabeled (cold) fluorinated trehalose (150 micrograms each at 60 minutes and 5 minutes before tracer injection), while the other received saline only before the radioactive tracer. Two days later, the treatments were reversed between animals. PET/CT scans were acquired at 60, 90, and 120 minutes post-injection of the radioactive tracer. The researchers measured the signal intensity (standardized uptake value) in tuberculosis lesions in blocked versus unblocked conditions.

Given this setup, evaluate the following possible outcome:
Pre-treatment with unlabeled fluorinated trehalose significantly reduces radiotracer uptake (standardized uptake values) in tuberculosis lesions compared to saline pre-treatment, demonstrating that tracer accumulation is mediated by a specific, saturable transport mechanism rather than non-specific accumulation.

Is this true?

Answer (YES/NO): YES